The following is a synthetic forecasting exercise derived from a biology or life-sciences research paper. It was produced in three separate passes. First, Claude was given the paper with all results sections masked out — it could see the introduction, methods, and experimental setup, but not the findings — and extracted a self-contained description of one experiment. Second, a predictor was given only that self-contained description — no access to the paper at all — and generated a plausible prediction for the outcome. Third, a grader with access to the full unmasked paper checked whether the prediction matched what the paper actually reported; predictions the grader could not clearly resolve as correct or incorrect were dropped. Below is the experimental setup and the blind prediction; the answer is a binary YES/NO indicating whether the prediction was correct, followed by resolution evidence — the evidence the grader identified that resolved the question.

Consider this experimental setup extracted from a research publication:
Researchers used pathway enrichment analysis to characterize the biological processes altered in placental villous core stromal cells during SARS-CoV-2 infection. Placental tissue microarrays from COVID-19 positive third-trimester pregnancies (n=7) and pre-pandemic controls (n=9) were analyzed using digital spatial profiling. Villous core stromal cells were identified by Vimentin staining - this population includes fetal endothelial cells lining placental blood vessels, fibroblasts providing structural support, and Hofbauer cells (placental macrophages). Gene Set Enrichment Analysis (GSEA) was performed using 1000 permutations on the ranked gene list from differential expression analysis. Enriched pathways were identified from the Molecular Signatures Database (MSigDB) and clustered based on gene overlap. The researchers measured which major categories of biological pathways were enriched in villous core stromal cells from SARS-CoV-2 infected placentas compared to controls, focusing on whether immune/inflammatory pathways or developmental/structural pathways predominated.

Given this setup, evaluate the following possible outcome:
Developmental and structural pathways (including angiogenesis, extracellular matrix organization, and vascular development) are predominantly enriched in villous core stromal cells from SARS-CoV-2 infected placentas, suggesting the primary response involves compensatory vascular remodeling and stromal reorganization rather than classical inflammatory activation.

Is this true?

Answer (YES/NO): NO